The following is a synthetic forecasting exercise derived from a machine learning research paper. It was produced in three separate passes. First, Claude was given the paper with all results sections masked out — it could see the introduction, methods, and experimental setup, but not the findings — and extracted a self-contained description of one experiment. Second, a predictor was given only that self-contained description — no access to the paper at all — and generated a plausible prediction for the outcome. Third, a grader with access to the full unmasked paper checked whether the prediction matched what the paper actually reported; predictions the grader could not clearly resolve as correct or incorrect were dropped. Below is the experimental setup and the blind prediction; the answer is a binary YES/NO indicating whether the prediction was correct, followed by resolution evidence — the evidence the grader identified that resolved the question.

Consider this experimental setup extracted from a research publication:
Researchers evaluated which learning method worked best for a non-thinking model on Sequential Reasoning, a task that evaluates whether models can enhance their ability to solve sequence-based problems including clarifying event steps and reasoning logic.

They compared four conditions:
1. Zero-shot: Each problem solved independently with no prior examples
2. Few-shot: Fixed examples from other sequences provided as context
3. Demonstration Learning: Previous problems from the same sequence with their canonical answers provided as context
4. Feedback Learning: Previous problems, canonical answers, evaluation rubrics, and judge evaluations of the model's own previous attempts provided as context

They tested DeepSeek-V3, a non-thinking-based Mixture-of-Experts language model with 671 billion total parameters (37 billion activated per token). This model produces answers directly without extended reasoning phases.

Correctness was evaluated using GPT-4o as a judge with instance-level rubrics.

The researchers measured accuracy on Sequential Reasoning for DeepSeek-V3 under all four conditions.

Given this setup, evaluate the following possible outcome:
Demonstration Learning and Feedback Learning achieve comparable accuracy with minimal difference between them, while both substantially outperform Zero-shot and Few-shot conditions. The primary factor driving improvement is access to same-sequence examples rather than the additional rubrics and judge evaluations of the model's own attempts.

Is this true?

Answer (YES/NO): NO